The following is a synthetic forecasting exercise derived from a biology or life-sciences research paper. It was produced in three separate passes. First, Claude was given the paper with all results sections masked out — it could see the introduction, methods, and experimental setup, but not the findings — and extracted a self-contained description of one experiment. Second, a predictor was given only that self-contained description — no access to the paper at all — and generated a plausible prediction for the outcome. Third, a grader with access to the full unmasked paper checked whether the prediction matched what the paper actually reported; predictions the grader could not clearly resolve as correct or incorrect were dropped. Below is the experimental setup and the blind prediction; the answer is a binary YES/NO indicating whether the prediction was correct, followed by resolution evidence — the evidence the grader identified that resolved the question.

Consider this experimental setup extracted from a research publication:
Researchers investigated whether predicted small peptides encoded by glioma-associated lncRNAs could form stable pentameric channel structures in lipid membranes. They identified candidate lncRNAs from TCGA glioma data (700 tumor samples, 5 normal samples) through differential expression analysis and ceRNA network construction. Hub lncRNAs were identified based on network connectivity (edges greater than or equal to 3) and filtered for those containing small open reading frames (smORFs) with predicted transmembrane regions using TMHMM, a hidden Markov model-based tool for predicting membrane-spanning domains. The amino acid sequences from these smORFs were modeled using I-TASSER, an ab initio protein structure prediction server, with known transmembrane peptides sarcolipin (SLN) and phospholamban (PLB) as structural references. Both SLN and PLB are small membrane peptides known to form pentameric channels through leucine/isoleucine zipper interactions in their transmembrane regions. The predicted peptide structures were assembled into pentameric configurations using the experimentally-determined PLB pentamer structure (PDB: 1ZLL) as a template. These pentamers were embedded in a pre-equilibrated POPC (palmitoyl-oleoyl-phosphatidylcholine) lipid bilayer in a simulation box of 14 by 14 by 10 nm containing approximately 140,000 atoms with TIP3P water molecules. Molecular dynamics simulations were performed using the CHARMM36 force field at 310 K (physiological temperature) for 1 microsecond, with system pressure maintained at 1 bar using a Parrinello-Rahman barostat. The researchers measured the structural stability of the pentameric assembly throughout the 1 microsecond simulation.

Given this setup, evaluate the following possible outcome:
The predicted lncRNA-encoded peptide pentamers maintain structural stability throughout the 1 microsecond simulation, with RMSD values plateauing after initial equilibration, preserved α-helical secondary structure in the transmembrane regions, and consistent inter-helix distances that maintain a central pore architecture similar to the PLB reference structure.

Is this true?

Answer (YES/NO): YES